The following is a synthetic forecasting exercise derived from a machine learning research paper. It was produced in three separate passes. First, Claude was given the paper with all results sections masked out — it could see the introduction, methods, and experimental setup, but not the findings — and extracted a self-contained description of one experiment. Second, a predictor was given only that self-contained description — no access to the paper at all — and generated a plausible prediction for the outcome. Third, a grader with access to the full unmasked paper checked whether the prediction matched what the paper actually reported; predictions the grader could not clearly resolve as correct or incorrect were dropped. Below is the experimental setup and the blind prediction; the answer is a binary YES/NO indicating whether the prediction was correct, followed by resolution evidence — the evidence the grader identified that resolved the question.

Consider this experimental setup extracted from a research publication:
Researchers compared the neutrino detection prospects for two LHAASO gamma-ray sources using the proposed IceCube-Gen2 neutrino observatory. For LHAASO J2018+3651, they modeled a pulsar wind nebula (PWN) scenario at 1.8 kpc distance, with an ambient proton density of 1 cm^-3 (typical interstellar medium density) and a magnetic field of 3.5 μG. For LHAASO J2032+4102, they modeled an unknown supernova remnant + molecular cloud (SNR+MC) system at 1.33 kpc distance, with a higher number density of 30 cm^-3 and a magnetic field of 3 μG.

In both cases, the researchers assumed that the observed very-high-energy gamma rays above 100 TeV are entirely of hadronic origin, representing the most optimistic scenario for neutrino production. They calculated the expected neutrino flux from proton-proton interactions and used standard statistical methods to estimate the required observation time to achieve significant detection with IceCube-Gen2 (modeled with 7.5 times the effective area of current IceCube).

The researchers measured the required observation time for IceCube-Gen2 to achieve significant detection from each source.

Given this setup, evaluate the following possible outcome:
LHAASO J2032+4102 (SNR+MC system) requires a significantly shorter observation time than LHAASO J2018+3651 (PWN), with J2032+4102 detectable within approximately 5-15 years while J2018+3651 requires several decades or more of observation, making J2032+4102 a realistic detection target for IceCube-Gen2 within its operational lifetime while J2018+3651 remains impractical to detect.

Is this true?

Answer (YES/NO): NO